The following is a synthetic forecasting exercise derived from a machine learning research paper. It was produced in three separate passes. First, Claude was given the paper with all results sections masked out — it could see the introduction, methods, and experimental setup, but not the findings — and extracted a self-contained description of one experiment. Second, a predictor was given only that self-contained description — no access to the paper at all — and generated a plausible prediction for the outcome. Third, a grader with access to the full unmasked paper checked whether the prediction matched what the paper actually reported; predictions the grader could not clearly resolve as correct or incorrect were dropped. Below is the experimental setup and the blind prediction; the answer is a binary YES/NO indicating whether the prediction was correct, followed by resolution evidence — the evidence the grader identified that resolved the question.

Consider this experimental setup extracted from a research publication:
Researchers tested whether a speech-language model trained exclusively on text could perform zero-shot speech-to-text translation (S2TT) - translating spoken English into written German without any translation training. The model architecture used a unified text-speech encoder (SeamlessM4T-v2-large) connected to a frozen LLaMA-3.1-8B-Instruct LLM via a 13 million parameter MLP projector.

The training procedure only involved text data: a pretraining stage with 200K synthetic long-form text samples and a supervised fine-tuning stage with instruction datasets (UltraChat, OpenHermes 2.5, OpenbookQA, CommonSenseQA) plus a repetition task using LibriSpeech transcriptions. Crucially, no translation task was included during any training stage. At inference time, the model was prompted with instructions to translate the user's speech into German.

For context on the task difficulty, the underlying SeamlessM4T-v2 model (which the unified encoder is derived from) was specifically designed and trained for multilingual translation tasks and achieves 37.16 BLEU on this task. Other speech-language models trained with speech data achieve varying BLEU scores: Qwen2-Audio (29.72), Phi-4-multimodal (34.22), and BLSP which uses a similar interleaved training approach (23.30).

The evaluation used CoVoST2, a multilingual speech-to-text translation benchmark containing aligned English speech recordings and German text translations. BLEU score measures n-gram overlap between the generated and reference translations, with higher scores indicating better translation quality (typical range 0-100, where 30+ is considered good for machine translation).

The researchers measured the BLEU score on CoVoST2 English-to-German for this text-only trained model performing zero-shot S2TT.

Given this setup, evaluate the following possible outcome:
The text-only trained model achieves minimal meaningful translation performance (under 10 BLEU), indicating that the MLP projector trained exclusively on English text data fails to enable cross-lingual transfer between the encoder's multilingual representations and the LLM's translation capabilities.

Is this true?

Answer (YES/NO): NO